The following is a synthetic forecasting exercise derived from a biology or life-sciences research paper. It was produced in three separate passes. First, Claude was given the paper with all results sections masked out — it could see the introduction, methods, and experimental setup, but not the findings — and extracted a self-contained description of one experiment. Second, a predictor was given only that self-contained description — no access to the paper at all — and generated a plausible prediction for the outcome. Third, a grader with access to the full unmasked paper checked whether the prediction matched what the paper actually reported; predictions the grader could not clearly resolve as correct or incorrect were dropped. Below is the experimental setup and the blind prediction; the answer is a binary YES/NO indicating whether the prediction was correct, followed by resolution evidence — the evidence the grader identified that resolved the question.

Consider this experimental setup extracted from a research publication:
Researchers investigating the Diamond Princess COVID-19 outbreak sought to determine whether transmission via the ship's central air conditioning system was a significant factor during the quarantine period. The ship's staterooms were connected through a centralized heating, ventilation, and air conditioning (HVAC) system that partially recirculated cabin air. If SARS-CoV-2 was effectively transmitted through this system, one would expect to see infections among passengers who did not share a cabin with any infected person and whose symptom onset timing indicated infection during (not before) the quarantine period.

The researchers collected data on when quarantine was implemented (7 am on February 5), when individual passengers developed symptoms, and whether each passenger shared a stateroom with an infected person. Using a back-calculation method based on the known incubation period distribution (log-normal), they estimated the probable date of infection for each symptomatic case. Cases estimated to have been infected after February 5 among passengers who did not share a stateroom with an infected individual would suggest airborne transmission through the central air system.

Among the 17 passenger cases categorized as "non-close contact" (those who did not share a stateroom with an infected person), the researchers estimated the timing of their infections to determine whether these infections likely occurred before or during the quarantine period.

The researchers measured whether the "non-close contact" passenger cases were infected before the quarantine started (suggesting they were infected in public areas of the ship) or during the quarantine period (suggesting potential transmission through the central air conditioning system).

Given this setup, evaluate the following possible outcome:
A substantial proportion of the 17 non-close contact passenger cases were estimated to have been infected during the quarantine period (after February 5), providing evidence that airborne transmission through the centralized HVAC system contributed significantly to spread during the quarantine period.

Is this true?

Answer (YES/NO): NO